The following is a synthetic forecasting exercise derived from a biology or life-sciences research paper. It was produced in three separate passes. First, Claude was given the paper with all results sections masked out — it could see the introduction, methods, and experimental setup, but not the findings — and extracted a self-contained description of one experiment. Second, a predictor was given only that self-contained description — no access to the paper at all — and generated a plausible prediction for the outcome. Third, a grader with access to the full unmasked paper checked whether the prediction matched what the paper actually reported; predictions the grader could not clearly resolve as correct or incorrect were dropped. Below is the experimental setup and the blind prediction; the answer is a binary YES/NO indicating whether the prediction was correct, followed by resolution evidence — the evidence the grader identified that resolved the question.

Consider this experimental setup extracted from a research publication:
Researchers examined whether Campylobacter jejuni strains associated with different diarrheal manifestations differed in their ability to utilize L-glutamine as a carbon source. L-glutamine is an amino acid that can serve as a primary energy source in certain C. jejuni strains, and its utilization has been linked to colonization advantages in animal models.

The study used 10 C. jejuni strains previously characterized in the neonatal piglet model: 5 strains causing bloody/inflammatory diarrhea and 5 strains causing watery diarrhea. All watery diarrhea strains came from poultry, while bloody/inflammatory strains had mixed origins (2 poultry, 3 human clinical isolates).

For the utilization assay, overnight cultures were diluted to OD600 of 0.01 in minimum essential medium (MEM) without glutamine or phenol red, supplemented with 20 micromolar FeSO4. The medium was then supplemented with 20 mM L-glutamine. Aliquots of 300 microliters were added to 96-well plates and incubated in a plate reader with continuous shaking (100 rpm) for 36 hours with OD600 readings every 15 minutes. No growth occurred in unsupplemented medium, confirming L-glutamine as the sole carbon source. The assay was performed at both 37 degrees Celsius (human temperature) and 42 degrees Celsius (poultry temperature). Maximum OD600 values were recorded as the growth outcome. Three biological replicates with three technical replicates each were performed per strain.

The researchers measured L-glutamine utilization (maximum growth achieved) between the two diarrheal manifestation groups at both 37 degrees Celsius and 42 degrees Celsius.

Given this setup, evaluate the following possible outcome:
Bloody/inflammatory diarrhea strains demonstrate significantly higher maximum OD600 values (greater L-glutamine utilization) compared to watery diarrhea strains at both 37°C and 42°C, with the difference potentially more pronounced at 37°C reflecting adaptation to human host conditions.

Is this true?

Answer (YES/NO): NO